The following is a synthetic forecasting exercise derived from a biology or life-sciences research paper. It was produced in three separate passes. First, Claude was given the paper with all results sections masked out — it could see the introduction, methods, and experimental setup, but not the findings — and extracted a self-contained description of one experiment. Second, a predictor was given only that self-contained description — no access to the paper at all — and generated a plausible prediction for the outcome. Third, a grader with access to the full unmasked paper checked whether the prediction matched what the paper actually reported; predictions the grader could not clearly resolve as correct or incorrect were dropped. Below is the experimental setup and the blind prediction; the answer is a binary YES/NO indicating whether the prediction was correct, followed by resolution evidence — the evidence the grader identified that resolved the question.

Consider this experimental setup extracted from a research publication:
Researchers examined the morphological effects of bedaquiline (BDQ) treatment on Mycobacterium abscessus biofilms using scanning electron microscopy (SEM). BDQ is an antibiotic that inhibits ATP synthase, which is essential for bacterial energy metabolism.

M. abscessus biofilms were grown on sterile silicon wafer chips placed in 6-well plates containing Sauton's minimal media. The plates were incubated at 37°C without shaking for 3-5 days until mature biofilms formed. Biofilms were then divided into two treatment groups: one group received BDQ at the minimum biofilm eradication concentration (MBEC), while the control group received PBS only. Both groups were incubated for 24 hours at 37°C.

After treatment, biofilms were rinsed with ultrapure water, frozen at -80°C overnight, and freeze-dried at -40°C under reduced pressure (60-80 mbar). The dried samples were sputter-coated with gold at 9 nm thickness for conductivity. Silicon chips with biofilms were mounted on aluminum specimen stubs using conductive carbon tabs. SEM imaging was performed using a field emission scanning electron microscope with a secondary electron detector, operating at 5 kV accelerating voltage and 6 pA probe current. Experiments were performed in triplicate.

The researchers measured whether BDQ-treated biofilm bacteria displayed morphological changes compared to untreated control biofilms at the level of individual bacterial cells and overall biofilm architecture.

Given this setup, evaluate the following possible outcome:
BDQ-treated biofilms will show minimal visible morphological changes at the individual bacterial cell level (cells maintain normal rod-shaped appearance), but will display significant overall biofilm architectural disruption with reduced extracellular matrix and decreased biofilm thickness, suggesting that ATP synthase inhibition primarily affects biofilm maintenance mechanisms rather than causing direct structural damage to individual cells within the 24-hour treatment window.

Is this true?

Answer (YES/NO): NO